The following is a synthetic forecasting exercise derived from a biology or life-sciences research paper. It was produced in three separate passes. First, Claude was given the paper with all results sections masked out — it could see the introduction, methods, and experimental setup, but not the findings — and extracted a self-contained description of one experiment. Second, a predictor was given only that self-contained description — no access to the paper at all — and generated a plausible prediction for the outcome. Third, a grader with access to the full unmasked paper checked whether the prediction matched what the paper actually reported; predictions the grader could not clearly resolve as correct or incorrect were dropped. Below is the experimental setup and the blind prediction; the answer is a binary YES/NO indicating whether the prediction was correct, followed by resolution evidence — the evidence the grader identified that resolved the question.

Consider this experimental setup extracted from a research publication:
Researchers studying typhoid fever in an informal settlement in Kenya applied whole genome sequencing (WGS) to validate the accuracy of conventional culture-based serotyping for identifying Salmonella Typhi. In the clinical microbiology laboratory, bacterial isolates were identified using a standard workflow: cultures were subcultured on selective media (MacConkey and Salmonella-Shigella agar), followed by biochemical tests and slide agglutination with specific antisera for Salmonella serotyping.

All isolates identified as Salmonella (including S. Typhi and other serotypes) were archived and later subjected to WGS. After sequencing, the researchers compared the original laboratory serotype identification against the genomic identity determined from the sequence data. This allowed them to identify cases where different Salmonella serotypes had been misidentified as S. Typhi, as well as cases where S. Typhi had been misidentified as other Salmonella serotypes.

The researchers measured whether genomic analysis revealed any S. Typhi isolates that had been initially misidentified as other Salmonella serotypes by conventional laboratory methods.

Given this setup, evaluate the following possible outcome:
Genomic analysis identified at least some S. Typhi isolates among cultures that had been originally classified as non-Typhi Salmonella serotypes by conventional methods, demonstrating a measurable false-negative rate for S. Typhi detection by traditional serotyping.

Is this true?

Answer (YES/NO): YES